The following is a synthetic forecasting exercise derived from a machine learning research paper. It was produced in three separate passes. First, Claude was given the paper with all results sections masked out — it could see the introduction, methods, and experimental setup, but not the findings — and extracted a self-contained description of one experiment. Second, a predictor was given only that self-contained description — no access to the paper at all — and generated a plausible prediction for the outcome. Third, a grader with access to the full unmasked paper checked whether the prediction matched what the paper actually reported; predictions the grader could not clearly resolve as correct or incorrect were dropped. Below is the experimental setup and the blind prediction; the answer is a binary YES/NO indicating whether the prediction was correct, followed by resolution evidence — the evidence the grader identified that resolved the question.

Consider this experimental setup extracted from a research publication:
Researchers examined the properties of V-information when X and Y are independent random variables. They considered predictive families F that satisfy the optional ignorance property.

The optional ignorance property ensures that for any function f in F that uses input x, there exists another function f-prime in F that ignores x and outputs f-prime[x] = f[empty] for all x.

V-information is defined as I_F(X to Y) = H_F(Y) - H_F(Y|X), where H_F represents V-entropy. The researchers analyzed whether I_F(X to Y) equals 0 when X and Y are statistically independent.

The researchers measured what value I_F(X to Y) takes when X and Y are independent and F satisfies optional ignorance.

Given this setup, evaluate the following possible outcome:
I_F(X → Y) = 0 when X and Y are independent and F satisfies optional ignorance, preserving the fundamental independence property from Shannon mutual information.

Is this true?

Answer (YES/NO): YES